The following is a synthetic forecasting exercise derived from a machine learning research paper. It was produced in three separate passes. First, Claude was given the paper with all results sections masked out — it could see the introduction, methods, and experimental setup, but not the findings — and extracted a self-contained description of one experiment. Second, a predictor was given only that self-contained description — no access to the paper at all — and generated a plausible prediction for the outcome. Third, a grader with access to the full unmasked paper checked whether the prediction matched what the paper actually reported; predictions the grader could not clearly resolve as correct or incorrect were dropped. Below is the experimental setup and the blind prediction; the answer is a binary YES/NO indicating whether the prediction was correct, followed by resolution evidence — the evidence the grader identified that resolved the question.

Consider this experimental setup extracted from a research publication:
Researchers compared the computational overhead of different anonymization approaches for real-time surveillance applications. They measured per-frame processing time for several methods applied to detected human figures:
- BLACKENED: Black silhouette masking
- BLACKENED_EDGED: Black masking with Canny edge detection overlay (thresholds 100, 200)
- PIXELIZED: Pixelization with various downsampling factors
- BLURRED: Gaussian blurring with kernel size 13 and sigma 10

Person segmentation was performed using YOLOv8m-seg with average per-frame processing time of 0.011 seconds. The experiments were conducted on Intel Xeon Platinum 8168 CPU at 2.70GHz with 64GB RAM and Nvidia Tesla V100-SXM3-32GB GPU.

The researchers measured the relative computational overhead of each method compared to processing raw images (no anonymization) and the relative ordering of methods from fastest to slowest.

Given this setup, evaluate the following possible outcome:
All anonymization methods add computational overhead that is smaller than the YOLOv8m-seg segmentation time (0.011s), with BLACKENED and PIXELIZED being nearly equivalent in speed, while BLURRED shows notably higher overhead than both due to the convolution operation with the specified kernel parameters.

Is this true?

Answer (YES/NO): NO